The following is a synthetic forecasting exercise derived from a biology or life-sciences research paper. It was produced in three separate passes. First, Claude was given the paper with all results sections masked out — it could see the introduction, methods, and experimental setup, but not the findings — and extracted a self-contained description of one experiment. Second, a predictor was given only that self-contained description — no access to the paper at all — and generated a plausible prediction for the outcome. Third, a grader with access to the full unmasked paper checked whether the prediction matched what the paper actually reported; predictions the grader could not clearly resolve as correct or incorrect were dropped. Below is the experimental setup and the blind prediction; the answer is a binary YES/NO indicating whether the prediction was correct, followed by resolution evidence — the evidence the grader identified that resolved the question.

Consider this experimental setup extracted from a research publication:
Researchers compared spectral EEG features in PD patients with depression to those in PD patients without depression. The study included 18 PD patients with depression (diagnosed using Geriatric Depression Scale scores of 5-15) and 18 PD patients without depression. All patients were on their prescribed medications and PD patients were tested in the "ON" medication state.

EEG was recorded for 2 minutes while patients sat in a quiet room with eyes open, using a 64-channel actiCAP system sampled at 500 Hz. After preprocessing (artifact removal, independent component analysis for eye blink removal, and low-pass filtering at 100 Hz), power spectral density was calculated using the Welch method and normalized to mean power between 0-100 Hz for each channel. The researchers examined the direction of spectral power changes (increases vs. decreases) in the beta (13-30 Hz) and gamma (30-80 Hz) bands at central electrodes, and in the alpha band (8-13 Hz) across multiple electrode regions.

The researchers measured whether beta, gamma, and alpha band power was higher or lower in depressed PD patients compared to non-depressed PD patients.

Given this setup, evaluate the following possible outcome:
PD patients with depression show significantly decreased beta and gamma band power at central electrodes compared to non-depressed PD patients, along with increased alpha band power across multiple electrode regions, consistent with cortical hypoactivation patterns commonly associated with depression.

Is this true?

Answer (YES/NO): NO